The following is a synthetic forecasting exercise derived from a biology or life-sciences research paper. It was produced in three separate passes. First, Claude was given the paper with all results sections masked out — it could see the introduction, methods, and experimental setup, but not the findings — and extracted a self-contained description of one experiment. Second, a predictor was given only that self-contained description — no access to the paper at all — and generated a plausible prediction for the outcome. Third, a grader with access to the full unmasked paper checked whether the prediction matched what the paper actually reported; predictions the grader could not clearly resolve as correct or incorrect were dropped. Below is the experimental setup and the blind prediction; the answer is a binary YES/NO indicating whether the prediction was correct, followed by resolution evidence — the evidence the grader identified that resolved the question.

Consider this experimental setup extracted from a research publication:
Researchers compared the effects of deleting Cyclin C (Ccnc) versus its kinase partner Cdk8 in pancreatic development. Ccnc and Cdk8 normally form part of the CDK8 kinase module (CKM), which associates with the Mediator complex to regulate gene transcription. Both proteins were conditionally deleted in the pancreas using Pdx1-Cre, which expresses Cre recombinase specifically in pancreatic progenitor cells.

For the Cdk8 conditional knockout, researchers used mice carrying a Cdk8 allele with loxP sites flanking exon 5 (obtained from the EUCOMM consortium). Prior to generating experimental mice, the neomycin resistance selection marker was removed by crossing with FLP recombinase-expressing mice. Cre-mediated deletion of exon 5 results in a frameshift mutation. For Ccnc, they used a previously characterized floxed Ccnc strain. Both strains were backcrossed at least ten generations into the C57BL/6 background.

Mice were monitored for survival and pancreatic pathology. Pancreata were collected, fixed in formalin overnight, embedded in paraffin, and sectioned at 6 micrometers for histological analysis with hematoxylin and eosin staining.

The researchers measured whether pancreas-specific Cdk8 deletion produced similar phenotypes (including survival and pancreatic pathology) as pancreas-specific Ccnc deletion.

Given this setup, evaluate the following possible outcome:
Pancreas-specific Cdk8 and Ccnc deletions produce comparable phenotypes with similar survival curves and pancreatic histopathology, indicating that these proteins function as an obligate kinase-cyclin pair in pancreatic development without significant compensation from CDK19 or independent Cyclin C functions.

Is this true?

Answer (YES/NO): NO